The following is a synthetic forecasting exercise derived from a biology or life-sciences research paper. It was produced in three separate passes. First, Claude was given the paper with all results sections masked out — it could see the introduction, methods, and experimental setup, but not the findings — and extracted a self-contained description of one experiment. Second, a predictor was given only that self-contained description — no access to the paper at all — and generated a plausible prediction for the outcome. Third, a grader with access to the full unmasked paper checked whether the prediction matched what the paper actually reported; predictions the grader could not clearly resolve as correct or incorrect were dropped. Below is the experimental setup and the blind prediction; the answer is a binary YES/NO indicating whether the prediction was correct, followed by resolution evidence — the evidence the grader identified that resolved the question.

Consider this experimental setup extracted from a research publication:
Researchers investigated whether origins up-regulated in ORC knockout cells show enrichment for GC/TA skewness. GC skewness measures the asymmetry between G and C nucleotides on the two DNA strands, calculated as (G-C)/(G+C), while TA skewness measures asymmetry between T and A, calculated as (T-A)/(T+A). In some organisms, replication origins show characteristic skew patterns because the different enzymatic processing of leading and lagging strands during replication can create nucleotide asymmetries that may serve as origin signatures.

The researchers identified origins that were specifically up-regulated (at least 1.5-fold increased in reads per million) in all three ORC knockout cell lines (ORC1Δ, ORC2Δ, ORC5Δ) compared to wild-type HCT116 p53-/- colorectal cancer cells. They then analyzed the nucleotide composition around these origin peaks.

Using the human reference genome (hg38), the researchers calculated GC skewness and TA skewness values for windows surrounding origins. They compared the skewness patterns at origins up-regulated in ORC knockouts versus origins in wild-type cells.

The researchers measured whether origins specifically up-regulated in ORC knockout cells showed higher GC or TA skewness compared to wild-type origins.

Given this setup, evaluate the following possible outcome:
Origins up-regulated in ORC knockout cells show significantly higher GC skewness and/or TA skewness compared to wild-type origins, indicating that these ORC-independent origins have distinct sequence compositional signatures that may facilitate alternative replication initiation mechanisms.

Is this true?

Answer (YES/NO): YES